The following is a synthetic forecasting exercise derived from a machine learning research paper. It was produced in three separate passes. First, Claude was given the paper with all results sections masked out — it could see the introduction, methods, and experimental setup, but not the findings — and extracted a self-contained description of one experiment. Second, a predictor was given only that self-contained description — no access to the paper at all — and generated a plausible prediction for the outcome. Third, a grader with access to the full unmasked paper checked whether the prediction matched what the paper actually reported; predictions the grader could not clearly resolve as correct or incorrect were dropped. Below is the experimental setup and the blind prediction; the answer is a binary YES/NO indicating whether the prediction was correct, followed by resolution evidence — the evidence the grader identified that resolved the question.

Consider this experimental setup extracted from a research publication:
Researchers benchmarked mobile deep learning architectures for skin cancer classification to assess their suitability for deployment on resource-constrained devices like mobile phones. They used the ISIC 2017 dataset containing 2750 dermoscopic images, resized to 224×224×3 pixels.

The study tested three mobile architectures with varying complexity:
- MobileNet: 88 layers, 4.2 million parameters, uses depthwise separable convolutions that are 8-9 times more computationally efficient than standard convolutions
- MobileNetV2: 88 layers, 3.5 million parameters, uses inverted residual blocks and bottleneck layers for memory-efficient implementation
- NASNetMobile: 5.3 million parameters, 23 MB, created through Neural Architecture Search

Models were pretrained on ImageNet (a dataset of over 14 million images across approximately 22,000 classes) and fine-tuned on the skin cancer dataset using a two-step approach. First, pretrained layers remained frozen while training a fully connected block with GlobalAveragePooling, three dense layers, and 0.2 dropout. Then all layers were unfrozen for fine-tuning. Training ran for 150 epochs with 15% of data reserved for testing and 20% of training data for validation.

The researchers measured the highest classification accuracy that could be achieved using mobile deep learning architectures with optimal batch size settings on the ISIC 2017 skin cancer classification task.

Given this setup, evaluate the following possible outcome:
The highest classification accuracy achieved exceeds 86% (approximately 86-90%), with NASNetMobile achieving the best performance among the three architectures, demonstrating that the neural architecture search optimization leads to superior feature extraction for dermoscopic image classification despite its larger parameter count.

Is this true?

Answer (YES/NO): NO